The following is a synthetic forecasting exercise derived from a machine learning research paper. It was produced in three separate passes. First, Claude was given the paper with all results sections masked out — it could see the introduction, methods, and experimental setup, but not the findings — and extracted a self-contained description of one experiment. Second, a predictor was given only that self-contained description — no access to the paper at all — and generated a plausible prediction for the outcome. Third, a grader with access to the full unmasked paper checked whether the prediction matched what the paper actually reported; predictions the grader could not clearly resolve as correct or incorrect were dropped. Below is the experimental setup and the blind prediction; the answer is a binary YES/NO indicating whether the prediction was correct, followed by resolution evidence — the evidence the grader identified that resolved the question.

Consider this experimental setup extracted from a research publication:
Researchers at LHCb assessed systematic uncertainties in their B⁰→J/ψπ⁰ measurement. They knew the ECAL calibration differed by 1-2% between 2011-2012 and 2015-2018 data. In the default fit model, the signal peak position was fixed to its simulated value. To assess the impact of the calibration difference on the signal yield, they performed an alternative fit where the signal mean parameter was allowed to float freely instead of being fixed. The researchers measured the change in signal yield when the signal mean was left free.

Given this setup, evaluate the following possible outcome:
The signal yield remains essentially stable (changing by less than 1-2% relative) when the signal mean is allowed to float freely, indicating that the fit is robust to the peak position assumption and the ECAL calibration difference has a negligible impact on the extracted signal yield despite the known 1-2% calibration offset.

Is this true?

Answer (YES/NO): NO